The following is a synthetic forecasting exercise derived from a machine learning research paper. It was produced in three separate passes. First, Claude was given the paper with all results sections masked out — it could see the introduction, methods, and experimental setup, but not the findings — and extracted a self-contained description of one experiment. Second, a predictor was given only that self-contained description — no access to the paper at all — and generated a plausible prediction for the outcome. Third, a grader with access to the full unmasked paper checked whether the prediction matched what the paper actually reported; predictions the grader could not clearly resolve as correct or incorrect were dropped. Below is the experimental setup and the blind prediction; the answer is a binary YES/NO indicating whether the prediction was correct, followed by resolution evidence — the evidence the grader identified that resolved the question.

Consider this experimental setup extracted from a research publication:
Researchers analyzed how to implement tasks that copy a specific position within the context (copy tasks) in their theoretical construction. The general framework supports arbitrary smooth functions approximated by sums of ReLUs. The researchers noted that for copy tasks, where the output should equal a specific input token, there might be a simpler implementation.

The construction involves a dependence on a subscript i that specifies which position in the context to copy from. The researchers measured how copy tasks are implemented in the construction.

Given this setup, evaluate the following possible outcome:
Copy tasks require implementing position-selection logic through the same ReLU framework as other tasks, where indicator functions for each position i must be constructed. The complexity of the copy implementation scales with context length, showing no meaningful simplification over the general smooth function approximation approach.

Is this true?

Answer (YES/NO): NO